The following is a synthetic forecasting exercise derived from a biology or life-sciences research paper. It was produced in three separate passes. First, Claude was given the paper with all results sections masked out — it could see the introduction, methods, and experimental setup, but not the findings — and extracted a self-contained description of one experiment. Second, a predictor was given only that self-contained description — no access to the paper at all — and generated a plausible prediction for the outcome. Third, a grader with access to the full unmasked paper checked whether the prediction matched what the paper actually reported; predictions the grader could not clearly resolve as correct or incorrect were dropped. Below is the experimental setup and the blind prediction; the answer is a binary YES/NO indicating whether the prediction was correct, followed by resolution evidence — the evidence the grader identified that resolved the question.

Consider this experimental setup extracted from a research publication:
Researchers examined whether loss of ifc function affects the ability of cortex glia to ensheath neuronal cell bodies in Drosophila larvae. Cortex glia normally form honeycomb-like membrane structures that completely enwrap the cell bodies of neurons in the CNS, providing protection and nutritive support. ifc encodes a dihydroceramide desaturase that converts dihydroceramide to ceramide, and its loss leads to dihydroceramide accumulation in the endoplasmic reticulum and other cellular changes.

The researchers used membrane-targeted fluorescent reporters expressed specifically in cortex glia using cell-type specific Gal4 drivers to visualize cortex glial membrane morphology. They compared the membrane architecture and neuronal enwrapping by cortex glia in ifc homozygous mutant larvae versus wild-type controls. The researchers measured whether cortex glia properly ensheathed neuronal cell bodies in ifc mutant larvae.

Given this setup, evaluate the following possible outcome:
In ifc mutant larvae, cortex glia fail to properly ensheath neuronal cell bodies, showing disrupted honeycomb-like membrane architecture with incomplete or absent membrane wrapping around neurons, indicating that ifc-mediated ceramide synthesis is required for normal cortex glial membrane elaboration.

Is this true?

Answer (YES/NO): YES